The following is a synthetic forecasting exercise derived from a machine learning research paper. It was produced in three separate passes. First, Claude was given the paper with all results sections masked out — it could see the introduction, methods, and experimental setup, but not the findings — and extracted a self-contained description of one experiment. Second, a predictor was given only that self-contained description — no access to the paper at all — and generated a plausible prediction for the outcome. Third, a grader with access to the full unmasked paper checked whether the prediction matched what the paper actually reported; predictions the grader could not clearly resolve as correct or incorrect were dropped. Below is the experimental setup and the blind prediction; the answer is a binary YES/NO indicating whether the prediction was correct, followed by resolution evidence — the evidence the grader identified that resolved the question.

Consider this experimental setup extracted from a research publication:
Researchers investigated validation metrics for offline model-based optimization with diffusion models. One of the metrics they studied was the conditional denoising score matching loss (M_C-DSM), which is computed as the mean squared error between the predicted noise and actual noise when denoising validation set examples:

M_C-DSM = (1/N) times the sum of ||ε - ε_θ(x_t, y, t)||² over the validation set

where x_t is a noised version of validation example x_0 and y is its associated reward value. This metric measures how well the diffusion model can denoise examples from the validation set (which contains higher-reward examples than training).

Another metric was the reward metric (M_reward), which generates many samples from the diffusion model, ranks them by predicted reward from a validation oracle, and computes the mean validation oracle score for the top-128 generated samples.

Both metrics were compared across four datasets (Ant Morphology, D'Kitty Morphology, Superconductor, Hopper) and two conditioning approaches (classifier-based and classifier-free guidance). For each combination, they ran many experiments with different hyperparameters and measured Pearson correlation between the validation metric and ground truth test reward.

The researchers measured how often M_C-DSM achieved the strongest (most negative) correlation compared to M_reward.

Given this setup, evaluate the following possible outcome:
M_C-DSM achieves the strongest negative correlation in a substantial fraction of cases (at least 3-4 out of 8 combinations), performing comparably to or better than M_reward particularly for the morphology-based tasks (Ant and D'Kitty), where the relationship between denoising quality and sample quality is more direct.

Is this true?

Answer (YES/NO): NO